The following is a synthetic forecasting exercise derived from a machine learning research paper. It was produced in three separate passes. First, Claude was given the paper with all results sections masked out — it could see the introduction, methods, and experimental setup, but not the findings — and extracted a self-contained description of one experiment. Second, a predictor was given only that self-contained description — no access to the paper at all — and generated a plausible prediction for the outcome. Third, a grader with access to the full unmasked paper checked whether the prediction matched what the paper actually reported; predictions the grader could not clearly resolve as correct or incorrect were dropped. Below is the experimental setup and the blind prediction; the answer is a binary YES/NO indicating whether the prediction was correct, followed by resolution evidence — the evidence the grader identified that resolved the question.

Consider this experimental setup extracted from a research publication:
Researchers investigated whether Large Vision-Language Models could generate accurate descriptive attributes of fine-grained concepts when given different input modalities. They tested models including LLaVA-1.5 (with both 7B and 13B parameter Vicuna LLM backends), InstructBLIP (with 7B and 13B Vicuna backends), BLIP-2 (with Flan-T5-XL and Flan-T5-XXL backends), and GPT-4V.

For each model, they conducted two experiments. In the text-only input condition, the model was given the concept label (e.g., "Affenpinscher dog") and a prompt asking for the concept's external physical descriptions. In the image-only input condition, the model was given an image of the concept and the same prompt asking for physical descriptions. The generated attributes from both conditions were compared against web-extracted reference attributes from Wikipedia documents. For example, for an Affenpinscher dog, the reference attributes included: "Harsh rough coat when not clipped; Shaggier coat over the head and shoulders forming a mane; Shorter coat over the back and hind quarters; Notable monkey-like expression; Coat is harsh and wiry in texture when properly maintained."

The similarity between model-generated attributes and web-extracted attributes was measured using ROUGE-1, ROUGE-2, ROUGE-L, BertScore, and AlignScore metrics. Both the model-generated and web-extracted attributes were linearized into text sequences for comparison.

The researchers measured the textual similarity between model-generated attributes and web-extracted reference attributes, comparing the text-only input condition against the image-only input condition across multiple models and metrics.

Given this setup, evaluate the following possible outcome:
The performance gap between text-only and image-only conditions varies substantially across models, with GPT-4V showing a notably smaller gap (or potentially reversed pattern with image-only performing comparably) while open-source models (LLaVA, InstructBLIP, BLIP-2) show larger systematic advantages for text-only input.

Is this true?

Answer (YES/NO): NO